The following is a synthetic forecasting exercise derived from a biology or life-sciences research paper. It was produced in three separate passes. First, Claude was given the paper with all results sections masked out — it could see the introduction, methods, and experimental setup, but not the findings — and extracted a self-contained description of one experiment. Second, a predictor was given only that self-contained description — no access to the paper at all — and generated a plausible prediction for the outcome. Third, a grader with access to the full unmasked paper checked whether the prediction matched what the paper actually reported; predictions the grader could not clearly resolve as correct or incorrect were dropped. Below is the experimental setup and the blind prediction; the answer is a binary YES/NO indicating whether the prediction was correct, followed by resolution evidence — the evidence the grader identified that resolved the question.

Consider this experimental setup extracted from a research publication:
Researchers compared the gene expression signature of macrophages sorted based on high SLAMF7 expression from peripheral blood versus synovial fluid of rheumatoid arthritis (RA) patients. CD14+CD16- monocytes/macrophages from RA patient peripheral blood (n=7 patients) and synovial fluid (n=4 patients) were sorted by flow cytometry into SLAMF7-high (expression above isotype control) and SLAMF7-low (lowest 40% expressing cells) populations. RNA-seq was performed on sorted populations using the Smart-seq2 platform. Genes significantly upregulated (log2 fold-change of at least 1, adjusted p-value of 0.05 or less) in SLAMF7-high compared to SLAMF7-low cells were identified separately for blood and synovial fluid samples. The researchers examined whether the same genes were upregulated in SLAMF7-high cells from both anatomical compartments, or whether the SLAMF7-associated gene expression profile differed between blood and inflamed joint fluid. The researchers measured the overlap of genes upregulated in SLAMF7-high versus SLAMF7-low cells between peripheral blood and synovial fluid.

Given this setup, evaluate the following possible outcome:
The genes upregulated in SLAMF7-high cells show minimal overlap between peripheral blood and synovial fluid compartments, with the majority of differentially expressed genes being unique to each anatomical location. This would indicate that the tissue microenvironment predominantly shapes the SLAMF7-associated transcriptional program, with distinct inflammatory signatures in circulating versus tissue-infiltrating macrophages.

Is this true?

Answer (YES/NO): NO